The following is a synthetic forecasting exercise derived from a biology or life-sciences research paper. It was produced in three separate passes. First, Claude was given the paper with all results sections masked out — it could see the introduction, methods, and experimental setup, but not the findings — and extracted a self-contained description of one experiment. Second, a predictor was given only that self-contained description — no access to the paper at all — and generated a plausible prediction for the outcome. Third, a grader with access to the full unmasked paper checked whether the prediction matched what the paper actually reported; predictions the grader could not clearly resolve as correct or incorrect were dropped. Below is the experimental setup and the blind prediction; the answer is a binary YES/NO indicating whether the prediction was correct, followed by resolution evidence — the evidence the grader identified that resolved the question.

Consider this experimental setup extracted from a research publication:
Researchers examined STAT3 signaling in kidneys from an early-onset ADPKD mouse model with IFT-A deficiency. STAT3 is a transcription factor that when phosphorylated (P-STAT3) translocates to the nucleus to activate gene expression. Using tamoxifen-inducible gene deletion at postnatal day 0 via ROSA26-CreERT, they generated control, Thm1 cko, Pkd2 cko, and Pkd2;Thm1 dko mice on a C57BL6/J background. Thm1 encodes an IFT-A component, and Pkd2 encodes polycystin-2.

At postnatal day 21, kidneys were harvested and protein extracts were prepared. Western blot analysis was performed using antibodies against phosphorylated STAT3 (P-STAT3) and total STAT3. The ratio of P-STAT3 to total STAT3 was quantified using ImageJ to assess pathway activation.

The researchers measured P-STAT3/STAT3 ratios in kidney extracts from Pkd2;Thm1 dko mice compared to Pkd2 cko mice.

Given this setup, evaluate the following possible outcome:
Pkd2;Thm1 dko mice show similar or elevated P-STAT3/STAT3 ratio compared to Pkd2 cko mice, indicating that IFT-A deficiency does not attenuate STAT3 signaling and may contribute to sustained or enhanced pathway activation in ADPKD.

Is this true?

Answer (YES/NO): YES